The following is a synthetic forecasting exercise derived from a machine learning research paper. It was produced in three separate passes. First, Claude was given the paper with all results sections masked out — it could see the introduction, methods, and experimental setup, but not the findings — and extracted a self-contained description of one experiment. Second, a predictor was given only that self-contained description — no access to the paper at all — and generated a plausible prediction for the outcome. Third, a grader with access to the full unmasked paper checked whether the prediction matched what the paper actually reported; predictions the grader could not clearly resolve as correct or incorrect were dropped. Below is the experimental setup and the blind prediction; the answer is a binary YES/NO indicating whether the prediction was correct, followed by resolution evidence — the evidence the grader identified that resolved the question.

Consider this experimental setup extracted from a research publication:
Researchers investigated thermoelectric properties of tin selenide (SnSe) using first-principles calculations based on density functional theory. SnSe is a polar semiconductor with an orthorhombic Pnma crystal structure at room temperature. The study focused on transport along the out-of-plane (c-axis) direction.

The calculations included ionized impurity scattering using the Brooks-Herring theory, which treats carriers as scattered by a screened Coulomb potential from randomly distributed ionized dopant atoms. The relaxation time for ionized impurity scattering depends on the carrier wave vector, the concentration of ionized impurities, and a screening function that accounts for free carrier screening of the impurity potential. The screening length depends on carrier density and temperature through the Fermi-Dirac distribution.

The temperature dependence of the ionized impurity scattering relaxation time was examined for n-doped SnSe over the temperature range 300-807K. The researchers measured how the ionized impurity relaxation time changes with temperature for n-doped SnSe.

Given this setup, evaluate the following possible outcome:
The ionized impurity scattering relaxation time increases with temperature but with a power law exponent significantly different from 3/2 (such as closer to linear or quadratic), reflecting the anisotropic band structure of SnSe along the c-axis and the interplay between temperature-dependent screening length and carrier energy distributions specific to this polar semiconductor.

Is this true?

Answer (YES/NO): NO